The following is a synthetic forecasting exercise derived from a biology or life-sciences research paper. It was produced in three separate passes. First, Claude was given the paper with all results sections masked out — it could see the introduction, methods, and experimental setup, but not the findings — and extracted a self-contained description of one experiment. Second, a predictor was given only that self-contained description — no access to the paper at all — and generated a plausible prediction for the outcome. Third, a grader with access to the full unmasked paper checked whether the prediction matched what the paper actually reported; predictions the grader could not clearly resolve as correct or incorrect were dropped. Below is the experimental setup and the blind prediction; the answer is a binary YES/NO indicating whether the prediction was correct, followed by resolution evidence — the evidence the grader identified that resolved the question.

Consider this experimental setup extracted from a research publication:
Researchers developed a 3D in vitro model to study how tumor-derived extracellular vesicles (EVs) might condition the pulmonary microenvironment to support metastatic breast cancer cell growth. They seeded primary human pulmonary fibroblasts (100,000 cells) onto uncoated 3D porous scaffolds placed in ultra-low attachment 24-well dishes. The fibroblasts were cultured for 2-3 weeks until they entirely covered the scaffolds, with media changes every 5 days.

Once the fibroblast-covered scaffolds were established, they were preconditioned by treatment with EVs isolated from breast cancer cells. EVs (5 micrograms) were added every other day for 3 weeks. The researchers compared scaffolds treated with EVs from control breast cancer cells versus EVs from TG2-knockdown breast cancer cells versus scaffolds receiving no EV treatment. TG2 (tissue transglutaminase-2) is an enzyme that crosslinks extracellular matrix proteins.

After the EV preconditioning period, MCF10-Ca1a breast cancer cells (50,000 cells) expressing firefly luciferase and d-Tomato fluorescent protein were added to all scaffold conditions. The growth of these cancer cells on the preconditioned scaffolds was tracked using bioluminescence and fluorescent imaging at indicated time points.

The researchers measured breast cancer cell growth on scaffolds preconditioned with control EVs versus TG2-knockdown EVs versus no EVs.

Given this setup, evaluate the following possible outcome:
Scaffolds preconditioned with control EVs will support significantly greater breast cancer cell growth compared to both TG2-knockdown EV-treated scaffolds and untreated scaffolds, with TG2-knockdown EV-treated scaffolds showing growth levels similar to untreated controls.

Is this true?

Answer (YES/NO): YES